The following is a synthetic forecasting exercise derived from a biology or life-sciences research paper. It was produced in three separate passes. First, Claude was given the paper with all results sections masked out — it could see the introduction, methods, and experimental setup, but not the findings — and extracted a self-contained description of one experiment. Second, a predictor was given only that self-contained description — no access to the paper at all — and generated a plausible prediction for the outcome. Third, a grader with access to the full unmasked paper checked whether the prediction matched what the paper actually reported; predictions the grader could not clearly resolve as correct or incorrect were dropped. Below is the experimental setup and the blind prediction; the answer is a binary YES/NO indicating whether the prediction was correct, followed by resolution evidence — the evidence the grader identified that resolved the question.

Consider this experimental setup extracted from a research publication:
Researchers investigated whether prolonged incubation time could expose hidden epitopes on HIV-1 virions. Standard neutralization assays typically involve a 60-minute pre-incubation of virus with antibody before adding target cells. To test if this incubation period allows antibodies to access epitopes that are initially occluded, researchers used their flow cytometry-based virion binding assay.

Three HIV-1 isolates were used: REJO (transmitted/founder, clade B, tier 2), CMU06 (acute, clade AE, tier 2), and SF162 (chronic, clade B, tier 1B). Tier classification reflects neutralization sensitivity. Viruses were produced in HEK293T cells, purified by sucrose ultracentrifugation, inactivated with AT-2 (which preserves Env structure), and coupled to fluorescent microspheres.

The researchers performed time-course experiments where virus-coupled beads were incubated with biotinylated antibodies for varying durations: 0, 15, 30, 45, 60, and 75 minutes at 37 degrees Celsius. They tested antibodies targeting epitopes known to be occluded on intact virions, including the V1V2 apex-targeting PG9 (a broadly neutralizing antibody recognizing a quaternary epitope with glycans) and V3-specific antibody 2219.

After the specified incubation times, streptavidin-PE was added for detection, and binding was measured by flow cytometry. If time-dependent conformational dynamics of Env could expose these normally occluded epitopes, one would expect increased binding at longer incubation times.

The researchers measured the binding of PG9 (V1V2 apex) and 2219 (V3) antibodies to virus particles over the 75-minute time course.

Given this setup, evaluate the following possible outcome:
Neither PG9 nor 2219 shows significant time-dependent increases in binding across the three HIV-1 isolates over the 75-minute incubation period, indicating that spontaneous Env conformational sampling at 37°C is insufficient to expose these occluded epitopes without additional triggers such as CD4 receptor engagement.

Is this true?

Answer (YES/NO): NO